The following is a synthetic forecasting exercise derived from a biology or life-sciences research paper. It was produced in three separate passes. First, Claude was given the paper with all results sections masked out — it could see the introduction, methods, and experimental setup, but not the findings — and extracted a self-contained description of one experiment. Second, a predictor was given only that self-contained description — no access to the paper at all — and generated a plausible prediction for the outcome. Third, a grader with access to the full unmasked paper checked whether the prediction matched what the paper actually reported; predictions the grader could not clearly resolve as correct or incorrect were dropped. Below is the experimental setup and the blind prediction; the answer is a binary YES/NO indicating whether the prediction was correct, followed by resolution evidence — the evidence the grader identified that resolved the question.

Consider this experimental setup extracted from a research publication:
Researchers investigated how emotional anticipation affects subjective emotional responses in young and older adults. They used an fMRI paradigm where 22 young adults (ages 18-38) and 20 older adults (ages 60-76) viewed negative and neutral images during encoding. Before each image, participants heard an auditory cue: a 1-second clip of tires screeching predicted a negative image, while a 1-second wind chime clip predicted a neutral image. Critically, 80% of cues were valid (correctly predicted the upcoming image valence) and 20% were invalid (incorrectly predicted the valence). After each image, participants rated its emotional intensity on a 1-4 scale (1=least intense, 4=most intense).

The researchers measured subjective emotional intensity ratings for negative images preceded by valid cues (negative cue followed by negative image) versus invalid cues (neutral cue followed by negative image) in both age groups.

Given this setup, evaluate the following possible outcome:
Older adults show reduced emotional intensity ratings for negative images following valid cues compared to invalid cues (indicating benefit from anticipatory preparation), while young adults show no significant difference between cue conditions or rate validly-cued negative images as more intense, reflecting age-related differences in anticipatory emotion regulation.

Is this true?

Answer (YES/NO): NO